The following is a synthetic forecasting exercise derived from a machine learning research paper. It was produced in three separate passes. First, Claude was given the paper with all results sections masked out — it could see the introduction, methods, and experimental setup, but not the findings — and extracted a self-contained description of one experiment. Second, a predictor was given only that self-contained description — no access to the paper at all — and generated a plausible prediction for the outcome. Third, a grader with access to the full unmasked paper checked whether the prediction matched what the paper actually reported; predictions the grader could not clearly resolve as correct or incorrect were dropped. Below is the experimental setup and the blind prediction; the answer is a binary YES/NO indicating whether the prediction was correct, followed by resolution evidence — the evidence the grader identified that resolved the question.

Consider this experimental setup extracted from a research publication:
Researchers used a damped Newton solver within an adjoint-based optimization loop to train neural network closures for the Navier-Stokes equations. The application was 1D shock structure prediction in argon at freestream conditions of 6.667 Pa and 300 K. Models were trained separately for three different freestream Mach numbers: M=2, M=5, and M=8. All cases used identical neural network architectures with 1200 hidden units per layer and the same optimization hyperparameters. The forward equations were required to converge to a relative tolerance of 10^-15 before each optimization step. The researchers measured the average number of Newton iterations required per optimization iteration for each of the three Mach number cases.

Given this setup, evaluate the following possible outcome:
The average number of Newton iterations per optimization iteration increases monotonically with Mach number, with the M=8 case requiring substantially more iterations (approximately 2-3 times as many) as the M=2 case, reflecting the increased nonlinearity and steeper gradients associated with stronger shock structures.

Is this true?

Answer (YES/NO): NO